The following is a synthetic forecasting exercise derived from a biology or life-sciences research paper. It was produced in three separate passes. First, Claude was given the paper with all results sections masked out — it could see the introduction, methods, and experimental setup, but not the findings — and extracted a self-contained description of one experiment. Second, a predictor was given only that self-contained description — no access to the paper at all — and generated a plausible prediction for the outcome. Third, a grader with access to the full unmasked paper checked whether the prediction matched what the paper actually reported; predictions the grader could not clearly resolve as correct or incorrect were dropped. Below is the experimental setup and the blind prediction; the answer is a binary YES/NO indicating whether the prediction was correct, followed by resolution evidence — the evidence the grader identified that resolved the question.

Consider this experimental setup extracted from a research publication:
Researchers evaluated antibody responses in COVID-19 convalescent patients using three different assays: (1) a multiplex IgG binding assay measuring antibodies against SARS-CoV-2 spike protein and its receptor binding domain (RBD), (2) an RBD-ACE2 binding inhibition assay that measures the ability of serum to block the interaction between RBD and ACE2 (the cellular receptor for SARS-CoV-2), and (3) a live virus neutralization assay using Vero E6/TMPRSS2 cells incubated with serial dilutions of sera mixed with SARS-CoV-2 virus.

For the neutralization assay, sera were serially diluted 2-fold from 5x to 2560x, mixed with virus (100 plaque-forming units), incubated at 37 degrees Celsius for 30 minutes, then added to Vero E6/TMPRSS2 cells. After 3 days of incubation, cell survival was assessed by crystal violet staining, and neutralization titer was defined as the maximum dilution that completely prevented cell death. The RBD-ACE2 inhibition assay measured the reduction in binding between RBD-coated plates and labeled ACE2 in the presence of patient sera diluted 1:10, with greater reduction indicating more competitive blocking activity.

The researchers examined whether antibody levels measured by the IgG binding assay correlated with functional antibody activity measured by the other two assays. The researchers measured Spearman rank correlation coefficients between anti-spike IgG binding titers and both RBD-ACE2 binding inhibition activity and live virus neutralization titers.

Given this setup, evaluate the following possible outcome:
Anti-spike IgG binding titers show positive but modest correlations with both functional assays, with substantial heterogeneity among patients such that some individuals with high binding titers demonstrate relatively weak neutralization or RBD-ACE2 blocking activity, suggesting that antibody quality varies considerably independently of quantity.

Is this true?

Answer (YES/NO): NO